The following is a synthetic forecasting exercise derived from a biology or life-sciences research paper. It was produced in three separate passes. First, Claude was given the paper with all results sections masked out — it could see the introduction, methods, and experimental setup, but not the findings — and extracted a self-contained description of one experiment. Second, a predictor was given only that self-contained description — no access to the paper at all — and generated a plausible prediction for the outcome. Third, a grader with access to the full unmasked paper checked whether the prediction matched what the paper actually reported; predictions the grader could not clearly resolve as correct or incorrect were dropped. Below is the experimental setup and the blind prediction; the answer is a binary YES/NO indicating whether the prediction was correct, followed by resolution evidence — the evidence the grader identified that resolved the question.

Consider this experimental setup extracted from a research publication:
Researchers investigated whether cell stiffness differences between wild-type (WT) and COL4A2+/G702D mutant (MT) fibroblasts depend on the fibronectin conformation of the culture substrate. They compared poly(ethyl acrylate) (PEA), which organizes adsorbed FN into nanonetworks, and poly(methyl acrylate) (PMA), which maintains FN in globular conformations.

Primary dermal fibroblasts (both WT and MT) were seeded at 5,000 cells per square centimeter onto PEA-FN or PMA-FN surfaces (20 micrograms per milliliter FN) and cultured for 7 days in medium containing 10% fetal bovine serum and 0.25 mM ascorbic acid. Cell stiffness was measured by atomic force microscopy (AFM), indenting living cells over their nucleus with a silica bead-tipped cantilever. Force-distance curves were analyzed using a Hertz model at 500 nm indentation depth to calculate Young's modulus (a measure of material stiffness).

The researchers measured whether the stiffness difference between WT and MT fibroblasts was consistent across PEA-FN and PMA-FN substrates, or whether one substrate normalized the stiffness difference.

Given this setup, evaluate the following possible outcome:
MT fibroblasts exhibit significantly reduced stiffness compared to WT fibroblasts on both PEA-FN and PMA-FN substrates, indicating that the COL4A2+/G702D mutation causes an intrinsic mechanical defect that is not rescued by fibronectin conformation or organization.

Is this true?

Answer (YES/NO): NO